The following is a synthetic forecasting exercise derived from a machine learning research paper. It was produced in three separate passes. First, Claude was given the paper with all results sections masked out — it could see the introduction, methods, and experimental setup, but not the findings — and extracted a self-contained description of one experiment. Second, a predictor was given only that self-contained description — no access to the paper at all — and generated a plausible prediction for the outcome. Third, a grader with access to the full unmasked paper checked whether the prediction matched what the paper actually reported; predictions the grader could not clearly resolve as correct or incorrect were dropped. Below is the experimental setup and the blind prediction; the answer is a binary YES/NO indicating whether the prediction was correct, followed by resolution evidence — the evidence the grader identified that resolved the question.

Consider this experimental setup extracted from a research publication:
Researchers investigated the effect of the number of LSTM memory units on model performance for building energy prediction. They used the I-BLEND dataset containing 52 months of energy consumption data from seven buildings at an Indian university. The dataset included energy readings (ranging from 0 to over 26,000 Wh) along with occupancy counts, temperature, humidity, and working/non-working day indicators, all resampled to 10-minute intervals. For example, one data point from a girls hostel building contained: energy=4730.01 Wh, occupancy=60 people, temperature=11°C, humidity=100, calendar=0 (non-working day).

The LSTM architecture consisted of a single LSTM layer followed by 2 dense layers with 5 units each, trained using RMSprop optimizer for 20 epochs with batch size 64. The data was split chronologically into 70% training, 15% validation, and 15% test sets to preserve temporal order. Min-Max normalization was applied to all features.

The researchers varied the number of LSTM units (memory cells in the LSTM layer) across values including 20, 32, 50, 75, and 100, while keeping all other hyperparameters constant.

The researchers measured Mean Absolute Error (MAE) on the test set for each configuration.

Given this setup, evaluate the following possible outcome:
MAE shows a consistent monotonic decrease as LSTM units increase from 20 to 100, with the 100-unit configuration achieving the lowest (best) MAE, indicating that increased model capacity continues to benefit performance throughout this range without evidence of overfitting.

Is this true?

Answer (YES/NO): NO